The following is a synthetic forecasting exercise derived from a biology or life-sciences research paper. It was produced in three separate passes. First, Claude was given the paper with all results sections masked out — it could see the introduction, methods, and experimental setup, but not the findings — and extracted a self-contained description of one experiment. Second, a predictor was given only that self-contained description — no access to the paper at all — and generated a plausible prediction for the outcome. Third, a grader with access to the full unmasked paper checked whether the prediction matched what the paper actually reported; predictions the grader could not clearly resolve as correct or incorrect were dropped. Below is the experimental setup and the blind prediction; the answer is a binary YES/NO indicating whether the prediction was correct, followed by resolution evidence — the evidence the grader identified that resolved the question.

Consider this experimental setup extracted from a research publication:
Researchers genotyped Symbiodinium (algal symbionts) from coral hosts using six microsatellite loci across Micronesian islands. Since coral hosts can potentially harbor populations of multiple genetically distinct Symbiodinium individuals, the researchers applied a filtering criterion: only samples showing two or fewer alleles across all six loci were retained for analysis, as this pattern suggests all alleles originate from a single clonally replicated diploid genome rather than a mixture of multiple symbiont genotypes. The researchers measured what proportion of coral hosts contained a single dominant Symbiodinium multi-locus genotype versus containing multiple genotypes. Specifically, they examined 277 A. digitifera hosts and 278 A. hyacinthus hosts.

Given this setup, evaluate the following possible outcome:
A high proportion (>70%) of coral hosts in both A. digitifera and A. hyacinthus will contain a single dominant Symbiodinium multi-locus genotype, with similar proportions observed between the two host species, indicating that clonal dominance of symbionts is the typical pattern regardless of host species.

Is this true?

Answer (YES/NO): NO